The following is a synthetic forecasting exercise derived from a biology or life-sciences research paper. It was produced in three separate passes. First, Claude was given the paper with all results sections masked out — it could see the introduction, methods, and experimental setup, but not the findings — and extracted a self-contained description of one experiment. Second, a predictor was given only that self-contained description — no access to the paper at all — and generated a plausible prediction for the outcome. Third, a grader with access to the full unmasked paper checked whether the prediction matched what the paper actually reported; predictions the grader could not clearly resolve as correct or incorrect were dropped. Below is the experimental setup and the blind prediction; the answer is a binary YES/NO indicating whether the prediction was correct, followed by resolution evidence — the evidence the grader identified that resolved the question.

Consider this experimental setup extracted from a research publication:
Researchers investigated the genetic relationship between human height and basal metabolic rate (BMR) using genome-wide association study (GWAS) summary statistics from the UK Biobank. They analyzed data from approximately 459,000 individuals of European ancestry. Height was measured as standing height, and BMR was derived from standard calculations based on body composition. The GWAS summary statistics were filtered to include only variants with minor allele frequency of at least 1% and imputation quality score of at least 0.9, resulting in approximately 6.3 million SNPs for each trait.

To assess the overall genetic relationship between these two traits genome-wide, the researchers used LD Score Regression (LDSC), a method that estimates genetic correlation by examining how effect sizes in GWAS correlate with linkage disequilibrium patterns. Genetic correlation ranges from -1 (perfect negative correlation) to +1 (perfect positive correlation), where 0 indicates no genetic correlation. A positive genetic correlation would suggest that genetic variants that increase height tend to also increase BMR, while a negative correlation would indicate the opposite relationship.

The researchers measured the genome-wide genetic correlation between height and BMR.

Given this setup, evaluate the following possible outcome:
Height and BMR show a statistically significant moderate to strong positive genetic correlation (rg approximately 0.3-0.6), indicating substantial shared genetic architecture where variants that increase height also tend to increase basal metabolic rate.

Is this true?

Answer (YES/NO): NO